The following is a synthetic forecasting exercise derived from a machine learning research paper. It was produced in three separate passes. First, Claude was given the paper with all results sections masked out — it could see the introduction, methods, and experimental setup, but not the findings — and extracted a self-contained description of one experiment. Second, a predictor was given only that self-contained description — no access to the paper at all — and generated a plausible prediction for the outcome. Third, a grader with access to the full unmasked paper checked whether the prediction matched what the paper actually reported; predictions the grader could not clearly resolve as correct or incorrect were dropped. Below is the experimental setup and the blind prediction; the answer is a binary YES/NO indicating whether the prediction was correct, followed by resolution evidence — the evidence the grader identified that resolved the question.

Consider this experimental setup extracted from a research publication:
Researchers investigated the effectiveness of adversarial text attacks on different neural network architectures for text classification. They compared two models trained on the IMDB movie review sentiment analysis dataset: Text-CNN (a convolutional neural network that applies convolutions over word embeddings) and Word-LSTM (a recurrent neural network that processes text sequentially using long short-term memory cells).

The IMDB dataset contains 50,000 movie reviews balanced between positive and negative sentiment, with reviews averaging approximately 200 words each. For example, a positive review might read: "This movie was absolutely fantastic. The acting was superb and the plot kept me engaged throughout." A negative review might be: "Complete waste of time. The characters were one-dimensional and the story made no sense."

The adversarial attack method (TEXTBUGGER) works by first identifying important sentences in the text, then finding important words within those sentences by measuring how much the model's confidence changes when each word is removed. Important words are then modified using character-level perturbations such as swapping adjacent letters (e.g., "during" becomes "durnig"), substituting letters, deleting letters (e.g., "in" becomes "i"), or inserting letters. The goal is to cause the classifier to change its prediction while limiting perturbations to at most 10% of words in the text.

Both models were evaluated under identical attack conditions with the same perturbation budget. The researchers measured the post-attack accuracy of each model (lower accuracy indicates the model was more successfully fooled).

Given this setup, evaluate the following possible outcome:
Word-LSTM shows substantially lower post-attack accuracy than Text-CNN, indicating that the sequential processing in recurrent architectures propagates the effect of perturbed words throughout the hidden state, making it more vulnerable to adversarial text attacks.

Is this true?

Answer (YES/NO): NO